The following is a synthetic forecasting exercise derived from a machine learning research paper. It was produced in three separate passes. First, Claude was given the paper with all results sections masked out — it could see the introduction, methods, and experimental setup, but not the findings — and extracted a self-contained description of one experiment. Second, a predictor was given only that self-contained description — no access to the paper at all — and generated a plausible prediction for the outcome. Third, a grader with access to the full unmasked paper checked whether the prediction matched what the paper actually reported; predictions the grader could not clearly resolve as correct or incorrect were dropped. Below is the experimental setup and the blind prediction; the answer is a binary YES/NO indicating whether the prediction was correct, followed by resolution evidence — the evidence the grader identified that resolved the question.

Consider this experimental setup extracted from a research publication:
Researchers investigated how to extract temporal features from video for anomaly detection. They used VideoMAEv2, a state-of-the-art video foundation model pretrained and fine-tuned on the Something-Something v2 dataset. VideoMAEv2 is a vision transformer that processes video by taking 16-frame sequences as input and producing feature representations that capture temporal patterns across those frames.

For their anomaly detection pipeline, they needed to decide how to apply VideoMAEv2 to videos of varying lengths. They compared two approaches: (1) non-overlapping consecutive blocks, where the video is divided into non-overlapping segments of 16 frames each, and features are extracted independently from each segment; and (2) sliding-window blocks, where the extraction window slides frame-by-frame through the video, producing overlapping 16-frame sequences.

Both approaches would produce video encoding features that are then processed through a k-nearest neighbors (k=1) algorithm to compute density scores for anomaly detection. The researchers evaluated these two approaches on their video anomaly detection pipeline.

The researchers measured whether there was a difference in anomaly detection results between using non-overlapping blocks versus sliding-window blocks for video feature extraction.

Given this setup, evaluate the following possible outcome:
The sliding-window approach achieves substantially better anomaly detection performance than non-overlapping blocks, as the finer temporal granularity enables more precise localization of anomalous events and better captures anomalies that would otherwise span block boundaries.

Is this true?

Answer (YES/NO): NO